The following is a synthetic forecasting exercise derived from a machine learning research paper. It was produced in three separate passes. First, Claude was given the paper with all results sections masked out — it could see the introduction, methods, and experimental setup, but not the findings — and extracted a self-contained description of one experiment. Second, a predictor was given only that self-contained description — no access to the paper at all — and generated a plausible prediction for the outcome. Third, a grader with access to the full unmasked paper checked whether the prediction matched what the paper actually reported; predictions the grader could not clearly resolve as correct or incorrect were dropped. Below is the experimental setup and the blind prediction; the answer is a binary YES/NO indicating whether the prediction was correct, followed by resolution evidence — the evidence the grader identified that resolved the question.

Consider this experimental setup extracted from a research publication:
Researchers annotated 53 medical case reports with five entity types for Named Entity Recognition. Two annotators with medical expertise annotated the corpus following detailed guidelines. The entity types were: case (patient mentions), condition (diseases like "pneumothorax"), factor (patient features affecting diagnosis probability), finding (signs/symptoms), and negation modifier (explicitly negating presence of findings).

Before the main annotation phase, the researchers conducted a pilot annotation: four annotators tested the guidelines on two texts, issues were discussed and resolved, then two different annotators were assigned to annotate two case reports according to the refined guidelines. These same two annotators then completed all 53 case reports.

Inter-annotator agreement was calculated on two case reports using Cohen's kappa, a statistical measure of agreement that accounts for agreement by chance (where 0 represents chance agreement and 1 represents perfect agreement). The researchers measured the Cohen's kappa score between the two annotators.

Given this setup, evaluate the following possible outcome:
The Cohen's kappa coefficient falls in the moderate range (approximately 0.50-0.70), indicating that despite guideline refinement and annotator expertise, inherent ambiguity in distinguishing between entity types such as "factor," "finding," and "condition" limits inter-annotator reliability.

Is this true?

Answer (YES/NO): YES